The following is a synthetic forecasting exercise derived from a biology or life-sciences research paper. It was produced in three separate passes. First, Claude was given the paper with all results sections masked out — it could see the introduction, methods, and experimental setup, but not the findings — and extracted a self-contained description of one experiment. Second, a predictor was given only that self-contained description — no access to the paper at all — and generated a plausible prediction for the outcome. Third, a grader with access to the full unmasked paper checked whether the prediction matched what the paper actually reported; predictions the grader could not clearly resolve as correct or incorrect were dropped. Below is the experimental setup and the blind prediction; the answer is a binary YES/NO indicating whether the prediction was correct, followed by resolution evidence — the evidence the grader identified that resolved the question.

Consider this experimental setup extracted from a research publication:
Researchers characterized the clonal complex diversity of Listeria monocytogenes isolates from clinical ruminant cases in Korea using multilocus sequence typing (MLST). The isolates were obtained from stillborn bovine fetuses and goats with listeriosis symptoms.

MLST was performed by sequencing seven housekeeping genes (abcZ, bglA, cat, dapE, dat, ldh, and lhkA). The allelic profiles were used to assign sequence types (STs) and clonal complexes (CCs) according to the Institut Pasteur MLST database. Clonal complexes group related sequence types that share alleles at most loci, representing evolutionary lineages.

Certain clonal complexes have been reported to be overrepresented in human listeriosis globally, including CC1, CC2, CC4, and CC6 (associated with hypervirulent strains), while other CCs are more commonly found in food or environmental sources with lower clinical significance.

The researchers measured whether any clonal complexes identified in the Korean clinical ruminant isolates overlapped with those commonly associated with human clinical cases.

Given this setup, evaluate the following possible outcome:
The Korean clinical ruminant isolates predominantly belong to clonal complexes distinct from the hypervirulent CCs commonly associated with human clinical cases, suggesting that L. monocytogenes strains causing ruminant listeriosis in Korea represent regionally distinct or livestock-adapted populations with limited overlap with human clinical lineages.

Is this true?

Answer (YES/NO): NO